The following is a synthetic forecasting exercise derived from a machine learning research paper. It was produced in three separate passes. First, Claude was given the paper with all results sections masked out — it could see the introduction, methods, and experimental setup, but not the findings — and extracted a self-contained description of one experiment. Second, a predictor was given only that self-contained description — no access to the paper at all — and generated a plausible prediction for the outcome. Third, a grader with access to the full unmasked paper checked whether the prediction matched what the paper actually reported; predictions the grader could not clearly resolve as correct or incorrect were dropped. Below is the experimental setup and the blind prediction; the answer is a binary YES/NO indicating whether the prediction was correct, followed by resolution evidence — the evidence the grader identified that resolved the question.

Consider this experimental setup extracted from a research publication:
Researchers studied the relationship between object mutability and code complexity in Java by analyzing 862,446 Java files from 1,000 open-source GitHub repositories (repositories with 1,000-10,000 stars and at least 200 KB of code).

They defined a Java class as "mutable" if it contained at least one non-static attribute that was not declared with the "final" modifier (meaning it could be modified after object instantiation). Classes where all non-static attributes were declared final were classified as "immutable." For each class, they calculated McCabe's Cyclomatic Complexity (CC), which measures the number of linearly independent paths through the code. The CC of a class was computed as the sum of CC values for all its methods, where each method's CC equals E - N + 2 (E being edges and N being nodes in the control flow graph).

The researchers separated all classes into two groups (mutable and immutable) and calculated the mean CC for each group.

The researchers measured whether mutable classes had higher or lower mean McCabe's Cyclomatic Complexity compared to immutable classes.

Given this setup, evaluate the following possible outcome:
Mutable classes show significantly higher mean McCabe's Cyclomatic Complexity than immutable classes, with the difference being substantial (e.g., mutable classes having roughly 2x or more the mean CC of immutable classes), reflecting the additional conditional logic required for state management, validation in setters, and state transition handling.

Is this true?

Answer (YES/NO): YES